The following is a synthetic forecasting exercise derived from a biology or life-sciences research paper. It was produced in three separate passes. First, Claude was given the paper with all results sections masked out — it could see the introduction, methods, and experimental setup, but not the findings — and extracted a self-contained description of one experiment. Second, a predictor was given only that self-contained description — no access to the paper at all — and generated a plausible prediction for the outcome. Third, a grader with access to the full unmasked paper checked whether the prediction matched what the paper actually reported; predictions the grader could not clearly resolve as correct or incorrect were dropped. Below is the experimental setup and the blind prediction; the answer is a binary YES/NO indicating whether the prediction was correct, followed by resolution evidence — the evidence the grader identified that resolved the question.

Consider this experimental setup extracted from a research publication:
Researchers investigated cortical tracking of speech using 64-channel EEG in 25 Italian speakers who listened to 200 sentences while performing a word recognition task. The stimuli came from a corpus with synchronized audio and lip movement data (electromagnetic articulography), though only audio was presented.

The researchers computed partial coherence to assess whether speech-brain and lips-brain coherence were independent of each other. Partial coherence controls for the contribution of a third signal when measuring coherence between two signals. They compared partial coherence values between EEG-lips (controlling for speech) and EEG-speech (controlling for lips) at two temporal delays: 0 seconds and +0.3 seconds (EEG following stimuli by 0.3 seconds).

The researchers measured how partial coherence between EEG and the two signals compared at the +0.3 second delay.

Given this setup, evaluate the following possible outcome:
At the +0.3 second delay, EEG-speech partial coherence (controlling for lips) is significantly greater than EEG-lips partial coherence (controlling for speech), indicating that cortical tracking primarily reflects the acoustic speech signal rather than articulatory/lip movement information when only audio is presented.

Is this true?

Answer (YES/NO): YES